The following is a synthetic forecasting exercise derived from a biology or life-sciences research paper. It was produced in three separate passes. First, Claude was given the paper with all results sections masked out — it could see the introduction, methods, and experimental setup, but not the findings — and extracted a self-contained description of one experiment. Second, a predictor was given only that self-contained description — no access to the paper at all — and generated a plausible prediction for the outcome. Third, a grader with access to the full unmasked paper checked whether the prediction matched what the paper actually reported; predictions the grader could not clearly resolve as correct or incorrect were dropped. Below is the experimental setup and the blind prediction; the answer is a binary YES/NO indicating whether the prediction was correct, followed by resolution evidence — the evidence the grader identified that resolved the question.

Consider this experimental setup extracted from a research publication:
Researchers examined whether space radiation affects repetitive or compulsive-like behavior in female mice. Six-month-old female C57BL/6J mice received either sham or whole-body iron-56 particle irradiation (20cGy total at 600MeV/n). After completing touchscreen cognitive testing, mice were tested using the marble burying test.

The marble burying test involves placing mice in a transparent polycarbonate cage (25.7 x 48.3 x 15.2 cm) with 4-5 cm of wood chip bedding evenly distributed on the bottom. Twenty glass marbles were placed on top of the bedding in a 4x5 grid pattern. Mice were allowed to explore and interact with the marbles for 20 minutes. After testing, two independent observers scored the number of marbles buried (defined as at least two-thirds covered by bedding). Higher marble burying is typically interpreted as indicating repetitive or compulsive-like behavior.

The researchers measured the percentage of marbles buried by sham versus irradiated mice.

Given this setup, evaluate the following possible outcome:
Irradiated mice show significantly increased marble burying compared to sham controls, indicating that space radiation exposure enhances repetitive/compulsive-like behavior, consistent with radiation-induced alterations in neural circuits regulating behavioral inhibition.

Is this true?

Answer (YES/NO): NO